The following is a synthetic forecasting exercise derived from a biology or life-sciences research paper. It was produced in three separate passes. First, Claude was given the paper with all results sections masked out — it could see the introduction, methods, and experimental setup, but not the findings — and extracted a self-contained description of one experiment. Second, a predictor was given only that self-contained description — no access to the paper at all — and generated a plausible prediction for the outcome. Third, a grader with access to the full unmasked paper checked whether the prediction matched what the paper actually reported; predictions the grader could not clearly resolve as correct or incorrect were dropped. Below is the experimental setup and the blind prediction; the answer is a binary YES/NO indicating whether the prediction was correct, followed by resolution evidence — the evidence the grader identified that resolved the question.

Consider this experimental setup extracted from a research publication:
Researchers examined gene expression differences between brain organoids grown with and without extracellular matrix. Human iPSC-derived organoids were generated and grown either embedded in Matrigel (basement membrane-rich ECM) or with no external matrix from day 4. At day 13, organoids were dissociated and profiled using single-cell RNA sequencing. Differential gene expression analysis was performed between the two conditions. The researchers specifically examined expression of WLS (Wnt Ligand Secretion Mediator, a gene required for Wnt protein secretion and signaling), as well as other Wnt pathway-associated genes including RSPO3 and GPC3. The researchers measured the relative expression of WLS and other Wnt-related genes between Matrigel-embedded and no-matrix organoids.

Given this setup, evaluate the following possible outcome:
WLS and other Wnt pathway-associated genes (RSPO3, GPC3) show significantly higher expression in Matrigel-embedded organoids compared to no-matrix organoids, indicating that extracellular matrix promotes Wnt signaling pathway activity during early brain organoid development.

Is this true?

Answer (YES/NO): NO